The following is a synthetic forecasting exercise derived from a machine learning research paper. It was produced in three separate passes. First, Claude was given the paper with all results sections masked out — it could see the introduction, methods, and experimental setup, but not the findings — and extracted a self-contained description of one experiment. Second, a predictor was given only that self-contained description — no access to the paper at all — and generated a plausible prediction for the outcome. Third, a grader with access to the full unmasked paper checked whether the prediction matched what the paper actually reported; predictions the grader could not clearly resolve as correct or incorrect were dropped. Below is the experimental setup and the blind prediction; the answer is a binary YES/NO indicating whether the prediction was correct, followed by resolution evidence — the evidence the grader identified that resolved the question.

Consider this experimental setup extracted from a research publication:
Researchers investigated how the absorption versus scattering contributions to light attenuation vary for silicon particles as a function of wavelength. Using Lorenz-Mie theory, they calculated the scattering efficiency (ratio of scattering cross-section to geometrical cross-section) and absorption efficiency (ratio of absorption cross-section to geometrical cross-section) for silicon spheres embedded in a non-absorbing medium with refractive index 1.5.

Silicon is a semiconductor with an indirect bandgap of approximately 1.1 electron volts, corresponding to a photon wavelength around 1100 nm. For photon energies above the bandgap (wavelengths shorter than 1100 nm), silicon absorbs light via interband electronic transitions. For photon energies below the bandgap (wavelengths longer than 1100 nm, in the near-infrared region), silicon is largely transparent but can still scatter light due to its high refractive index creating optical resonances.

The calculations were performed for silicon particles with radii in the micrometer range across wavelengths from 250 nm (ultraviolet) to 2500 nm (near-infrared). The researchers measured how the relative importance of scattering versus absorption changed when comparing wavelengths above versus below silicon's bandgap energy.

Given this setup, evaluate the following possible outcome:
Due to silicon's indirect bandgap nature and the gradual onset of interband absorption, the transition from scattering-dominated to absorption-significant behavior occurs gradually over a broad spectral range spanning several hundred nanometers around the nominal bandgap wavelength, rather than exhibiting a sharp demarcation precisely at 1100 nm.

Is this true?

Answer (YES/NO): YES